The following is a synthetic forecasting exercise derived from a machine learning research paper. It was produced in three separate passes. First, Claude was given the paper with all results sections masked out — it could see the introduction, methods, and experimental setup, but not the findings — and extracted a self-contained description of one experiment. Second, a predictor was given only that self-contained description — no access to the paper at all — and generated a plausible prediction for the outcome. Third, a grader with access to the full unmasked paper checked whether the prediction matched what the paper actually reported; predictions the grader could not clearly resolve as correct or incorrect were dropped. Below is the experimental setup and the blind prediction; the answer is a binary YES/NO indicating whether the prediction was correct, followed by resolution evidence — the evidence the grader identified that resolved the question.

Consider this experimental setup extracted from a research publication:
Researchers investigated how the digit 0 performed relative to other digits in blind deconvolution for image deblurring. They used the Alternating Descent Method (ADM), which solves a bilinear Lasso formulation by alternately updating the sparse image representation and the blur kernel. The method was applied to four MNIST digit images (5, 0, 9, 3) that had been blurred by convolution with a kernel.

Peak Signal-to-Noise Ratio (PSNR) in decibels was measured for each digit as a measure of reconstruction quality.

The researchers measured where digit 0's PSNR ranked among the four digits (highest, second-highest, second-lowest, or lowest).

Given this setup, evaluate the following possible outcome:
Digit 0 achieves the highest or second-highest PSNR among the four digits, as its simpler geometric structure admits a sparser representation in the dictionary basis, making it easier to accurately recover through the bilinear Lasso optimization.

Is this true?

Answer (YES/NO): NO